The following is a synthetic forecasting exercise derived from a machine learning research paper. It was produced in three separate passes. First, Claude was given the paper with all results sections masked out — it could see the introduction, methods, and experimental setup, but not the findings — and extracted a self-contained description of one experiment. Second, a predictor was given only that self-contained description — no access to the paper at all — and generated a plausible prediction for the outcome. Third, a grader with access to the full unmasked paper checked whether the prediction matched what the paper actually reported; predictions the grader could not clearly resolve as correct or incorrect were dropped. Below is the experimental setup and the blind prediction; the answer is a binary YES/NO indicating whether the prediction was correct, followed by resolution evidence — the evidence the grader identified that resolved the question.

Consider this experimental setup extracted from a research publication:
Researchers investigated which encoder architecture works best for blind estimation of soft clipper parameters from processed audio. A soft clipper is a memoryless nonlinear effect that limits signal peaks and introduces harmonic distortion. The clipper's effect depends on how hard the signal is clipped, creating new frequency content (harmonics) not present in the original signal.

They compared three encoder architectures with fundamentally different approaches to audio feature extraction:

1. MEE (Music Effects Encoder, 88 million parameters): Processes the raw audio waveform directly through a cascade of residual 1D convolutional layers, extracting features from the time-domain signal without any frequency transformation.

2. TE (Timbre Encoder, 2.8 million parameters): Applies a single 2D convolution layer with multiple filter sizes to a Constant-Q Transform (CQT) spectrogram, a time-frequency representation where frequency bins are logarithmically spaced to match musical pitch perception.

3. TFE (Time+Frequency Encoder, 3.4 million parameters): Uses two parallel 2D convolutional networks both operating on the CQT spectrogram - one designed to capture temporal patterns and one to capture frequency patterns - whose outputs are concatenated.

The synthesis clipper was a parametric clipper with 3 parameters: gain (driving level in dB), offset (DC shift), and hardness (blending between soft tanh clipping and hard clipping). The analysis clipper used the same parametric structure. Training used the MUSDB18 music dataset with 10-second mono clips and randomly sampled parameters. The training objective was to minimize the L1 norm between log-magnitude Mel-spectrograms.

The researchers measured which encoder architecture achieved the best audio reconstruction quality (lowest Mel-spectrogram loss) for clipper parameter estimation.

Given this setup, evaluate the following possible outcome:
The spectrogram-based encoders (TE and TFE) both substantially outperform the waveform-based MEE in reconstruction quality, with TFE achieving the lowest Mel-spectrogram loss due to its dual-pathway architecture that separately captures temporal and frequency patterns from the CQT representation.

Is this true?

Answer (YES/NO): NO